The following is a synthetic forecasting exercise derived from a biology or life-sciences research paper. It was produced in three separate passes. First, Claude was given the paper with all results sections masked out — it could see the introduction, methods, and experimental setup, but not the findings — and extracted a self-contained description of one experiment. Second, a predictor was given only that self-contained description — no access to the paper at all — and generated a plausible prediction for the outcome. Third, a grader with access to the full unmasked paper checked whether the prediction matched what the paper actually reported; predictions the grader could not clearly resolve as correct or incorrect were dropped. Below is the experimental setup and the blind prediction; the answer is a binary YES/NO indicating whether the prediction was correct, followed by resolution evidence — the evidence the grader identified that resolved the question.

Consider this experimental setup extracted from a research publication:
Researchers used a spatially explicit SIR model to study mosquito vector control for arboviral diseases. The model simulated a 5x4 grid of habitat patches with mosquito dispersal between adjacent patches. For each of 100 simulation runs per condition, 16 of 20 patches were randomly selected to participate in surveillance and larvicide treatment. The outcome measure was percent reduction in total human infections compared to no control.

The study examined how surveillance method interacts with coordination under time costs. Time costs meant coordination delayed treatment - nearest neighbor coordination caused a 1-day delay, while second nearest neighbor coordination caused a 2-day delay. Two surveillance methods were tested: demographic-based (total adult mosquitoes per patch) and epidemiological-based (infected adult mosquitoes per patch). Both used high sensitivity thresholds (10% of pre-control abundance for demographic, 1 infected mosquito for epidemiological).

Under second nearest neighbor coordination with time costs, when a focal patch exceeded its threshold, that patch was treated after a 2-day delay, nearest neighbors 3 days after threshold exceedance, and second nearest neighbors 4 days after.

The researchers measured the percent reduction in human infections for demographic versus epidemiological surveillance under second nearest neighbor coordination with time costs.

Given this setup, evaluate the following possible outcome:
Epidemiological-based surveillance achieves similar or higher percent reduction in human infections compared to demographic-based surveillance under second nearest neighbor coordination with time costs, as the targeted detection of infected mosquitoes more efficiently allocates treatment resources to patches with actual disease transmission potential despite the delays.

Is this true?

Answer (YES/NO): NO